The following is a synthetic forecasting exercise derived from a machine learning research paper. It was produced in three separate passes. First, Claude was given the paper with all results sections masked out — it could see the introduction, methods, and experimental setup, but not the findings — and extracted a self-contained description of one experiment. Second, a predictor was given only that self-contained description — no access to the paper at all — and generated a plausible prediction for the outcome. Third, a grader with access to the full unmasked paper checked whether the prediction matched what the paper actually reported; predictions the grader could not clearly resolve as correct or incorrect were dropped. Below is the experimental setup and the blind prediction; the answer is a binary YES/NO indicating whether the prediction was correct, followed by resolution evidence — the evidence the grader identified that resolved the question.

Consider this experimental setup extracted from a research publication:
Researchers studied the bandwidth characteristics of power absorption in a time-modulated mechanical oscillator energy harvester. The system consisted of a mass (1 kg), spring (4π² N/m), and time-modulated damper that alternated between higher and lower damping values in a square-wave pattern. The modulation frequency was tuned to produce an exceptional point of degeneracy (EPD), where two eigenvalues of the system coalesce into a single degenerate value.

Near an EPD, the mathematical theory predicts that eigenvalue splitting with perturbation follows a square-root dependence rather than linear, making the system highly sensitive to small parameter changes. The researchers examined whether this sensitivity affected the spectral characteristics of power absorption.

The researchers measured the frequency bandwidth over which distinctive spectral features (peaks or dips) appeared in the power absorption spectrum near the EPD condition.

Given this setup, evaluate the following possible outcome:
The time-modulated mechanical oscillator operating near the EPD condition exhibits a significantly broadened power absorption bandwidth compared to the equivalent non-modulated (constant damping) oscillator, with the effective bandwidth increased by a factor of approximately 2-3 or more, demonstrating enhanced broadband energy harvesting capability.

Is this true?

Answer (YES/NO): NO